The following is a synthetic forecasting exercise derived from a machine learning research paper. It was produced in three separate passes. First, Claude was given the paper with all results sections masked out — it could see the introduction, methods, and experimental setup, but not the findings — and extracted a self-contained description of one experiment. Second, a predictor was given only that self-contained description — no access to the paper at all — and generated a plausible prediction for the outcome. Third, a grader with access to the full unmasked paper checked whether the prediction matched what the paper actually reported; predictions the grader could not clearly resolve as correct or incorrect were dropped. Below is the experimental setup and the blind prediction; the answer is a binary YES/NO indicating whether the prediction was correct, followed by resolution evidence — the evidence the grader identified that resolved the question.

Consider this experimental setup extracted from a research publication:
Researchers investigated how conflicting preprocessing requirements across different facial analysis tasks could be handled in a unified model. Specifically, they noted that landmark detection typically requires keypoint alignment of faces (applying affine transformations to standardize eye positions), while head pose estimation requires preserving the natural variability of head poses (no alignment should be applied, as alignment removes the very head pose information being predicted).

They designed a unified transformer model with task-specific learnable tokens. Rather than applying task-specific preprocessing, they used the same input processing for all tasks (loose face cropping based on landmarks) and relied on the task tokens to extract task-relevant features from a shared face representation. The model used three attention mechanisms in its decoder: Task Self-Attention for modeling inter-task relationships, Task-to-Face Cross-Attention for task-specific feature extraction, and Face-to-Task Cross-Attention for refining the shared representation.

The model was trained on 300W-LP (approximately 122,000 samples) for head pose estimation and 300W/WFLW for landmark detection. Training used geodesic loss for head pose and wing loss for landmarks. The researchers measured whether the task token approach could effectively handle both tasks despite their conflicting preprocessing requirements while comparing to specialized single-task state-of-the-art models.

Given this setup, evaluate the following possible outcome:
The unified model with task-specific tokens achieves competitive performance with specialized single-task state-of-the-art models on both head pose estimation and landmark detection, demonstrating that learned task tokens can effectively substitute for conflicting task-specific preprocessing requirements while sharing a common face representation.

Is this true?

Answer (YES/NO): YES